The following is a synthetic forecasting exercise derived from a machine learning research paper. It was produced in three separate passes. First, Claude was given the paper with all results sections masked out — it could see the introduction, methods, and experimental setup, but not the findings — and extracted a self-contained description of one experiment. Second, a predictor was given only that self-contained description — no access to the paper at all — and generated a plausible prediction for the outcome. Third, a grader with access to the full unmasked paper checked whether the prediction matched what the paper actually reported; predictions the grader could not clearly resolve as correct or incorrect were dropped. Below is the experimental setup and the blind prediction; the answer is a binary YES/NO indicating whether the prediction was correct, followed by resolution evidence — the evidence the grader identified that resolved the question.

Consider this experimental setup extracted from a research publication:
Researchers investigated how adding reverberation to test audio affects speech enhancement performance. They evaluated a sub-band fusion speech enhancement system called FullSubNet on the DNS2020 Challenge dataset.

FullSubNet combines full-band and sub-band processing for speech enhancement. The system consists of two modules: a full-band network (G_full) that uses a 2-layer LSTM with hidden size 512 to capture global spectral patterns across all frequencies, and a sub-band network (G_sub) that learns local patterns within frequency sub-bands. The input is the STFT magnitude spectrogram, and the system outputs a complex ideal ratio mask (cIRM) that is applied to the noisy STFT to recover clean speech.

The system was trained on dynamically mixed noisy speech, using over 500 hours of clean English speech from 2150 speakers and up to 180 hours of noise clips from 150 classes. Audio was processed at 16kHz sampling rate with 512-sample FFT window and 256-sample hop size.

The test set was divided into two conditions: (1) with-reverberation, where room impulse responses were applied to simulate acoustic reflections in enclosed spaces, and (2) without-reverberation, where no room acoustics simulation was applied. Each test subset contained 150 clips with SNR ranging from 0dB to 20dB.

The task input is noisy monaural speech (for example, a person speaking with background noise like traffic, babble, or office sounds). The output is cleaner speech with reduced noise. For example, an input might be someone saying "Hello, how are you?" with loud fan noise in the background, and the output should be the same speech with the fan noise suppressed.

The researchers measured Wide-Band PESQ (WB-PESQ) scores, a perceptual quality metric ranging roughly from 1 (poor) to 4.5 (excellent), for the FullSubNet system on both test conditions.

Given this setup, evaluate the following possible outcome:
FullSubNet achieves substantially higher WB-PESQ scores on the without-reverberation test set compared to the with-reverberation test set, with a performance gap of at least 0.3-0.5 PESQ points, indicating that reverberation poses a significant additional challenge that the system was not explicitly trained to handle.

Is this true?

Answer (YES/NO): NO